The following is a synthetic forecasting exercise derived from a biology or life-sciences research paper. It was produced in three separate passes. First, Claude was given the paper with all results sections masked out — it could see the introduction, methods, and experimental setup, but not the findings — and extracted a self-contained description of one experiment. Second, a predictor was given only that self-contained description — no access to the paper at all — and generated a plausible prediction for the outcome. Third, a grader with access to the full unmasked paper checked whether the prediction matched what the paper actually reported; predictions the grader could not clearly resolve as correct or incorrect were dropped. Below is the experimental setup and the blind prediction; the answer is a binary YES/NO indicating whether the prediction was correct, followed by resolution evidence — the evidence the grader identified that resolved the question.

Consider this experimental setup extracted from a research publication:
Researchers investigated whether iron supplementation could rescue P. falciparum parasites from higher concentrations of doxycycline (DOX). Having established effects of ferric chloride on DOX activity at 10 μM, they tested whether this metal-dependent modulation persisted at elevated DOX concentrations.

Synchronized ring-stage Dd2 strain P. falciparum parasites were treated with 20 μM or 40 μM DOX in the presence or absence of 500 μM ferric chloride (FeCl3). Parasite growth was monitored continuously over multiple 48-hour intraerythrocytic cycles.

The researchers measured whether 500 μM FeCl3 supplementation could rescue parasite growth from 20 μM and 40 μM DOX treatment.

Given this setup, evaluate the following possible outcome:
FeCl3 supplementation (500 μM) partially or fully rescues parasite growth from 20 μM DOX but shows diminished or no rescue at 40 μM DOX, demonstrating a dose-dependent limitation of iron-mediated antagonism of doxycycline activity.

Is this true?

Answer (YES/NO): NO